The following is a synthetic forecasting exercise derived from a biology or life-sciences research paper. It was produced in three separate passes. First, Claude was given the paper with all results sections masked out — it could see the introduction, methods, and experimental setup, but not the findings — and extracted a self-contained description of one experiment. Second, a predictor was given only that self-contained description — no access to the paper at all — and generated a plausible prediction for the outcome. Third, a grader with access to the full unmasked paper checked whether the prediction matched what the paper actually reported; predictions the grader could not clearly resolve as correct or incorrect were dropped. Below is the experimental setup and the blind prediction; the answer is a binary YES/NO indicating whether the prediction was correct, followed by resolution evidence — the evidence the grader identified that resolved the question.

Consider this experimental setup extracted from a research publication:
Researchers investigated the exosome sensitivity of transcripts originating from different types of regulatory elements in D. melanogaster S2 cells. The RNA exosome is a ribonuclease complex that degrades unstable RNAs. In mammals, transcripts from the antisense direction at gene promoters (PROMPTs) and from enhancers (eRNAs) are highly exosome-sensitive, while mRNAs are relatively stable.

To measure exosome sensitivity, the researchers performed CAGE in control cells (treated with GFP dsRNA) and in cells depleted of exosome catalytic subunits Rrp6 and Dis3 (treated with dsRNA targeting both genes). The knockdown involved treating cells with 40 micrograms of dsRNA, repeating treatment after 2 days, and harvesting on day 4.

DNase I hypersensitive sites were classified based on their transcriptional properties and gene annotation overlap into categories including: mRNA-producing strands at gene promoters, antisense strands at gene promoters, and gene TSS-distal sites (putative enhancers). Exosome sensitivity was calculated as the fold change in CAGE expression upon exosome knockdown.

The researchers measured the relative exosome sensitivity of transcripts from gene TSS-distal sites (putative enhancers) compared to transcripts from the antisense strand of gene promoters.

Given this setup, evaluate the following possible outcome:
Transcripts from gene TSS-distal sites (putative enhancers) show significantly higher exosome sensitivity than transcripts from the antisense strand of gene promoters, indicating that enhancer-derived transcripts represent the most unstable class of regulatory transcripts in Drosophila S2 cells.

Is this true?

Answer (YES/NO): NO